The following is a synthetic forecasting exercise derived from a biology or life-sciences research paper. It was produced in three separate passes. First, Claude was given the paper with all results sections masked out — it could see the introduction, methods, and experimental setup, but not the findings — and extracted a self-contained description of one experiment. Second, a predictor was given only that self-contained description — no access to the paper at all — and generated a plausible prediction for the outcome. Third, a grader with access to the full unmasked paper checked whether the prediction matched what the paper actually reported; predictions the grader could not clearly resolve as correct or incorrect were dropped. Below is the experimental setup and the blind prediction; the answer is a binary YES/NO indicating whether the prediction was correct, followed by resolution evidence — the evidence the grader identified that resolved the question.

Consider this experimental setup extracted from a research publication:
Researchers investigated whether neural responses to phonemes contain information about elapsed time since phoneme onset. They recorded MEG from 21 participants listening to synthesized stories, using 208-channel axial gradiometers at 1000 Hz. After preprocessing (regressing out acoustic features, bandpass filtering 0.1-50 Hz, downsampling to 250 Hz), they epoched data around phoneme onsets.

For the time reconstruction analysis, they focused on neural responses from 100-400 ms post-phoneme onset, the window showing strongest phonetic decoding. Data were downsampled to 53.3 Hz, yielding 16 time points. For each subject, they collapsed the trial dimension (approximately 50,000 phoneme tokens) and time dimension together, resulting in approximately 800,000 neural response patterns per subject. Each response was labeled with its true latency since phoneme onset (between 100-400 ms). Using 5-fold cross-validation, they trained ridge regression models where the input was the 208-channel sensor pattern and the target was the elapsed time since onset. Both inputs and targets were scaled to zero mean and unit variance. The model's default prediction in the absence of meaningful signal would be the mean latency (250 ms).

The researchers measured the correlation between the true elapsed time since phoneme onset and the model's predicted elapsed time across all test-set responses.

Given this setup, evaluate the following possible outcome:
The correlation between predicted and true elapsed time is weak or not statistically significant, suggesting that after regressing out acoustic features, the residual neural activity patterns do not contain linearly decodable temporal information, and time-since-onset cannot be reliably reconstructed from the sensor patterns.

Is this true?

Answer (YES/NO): NO